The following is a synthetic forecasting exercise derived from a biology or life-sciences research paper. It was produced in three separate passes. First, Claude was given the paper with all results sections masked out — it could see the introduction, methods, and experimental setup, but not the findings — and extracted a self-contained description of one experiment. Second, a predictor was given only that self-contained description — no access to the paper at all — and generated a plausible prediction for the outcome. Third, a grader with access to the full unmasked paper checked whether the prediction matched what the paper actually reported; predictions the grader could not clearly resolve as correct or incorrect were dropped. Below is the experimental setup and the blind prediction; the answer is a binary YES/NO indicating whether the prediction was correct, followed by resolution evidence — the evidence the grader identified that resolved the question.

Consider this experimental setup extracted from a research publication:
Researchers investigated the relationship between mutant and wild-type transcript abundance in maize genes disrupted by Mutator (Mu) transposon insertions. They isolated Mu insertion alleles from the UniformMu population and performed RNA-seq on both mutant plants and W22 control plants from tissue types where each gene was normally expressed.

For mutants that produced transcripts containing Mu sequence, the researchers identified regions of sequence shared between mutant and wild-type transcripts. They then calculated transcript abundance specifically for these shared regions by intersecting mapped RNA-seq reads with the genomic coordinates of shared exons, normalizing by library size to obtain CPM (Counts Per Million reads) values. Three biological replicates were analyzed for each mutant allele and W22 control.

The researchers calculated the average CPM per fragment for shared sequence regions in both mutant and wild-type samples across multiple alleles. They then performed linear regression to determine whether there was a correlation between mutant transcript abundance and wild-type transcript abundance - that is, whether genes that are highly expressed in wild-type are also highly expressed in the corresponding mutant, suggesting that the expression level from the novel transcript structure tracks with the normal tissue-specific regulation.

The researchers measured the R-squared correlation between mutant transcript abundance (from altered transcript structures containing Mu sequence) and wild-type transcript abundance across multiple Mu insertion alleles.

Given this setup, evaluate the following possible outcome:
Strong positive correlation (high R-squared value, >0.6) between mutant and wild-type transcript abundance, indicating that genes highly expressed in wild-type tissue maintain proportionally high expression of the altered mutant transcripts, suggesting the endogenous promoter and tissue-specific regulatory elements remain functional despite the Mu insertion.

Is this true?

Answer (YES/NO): NO